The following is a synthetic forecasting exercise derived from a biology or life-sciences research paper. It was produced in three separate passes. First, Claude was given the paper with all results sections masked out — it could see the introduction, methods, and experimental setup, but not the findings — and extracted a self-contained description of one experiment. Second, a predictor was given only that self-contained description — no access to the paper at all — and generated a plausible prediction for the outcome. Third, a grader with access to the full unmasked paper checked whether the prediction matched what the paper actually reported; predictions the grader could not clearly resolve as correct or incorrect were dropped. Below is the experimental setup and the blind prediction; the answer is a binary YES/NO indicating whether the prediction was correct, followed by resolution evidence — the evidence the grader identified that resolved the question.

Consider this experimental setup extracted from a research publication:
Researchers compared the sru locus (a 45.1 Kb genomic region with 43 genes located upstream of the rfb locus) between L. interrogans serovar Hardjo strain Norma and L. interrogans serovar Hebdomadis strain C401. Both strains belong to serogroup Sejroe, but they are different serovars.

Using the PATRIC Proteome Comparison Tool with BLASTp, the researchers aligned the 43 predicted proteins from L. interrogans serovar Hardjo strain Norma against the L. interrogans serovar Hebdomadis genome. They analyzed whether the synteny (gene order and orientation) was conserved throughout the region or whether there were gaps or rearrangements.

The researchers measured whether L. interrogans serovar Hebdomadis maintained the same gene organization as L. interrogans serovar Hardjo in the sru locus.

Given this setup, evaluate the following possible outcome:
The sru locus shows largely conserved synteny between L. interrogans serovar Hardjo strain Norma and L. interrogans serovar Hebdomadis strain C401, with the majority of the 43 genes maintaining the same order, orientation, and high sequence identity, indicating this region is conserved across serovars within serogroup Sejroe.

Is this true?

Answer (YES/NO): NO